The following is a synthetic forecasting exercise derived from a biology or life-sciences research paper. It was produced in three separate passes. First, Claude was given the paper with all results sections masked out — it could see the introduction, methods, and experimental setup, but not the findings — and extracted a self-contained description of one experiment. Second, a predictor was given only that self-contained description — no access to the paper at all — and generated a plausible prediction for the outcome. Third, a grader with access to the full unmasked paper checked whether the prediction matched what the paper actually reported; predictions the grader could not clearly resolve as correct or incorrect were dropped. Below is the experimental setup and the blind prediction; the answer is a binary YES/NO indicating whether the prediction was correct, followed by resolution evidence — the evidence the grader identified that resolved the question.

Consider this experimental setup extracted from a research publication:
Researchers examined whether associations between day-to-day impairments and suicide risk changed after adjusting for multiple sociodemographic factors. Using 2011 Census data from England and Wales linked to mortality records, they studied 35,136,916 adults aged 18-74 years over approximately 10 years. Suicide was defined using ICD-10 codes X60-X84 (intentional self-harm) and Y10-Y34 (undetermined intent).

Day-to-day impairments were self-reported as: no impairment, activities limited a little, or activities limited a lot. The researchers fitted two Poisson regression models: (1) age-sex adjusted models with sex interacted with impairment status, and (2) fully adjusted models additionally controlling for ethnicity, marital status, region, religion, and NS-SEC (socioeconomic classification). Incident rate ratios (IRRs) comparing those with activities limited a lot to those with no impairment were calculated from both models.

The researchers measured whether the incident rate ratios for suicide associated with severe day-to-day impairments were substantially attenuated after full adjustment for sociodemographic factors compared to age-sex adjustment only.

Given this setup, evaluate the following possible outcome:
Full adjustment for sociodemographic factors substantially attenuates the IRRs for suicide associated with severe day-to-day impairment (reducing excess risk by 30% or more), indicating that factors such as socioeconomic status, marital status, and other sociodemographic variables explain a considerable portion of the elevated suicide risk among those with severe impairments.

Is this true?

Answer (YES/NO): NO